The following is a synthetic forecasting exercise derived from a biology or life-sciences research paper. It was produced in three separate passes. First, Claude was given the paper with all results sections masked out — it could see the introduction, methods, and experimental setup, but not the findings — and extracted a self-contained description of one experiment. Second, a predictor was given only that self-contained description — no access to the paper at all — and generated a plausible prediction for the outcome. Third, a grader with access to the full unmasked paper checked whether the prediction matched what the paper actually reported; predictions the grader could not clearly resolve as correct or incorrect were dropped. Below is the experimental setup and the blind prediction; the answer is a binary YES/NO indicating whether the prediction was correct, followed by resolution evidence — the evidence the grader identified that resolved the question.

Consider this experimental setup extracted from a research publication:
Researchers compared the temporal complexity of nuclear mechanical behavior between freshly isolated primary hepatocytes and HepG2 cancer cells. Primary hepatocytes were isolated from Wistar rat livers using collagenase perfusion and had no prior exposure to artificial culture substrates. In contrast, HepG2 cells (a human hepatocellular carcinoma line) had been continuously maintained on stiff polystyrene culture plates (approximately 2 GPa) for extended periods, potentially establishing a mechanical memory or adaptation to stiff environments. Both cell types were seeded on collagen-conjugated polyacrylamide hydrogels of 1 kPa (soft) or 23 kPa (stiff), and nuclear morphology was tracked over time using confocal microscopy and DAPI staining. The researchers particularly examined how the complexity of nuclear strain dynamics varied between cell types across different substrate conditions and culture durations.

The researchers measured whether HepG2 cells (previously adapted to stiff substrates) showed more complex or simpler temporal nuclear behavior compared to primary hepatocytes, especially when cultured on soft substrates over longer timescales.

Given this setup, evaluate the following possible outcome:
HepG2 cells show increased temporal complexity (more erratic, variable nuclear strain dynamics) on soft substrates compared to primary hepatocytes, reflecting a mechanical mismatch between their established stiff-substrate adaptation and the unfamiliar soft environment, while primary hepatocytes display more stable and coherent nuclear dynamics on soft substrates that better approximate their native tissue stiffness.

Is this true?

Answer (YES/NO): YES